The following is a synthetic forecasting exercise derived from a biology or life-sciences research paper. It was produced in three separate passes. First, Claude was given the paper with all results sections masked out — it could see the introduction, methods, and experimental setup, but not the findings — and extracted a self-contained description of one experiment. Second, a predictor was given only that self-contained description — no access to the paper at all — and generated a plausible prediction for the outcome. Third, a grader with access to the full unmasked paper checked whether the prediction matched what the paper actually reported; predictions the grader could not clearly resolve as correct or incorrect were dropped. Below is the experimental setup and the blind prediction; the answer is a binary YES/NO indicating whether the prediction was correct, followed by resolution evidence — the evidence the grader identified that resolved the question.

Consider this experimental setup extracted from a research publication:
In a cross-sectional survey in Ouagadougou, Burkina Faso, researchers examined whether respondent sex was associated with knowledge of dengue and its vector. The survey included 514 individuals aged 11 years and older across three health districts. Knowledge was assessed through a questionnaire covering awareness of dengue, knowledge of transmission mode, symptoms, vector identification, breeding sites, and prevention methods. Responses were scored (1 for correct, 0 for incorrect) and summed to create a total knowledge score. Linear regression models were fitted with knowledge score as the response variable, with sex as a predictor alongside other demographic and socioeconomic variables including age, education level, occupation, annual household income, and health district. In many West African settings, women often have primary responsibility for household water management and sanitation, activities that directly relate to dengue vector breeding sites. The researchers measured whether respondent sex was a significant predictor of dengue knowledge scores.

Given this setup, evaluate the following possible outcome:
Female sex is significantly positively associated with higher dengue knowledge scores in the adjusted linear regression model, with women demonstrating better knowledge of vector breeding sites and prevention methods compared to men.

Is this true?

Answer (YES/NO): NO